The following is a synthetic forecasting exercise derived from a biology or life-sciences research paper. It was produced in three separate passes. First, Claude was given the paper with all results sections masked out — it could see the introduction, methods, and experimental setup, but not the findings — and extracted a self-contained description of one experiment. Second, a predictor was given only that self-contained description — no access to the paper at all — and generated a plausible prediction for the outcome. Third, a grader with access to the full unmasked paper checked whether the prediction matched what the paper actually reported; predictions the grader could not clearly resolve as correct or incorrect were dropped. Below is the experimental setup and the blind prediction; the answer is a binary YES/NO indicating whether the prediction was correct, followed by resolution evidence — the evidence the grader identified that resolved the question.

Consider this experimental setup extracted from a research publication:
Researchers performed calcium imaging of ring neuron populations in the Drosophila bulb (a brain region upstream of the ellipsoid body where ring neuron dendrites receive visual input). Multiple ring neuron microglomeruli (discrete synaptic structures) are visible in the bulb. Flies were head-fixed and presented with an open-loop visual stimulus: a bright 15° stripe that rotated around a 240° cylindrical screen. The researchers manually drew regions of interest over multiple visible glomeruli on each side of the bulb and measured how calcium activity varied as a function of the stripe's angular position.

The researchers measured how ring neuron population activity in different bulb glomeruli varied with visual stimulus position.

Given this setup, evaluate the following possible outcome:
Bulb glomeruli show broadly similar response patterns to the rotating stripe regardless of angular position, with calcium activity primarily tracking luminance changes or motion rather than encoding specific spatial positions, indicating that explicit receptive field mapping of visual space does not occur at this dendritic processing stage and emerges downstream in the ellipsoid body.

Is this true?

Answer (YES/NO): NO